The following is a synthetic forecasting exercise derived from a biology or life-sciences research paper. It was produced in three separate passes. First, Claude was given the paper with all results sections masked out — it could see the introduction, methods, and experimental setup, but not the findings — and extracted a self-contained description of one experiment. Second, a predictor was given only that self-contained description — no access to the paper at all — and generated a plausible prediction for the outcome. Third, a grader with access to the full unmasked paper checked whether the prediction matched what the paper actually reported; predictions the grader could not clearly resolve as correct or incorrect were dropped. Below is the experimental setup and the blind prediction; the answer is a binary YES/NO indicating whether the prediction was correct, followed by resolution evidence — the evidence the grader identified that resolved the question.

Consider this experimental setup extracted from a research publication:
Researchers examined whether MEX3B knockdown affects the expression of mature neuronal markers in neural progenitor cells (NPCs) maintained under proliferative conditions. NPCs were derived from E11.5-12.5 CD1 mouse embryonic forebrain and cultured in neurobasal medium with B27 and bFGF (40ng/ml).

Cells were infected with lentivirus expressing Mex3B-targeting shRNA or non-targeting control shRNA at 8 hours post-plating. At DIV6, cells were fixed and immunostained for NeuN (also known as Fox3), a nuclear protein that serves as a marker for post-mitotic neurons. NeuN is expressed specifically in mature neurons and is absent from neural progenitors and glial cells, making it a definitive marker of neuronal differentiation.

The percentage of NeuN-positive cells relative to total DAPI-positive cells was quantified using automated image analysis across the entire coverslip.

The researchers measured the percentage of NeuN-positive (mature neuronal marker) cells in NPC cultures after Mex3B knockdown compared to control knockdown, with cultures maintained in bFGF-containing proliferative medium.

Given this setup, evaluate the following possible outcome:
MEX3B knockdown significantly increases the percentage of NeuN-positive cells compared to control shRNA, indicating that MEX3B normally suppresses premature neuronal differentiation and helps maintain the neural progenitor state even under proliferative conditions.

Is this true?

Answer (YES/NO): YES